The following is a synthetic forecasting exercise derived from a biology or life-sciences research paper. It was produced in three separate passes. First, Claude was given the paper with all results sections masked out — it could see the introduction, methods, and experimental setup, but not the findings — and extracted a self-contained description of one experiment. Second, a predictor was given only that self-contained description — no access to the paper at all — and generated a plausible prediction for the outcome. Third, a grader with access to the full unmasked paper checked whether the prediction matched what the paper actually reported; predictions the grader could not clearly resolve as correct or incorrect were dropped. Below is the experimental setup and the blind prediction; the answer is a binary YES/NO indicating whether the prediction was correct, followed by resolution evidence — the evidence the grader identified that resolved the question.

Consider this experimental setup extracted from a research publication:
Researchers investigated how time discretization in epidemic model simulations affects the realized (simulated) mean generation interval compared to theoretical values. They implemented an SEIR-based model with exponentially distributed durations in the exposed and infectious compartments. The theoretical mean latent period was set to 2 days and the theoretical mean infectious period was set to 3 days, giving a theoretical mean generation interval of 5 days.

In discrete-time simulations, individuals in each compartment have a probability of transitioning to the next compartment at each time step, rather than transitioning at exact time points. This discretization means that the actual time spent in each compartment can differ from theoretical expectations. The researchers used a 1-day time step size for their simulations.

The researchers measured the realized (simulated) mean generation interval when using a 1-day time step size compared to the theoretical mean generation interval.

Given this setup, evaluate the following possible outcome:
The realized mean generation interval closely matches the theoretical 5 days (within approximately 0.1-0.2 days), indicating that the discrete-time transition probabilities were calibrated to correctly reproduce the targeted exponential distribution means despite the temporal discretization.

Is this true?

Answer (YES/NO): NO